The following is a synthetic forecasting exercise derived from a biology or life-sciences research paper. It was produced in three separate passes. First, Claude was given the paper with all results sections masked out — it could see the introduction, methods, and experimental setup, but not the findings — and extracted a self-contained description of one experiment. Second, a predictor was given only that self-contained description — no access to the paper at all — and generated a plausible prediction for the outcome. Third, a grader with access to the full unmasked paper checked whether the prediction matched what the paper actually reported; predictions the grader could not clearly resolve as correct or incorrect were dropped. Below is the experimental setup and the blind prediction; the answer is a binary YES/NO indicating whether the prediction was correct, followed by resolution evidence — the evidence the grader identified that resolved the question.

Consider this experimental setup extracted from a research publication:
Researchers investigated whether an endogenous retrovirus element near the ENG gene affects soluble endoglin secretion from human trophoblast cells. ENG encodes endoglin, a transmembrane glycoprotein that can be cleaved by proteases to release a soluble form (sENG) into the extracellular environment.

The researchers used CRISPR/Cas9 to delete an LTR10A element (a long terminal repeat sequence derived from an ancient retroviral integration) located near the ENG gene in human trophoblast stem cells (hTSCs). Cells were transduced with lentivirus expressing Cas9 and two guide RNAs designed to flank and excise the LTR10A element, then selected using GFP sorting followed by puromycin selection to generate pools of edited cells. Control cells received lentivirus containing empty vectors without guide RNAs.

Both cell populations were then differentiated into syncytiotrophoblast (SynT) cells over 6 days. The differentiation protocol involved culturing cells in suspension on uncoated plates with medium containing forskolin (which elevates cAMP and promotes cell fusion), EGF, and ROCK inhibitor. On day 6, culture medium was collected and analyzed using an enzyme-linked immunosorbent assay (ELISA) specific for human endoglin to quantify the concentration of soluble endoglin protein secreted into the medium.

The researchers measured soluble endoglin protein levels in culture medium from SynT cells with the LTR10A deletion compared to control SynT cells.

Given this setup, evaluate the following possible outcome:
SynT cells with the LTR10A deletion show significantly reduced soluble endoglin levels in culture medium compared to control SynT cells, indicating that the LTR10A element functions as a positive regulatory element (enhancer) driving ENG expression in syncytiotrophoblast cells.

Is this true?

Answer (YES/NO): YES